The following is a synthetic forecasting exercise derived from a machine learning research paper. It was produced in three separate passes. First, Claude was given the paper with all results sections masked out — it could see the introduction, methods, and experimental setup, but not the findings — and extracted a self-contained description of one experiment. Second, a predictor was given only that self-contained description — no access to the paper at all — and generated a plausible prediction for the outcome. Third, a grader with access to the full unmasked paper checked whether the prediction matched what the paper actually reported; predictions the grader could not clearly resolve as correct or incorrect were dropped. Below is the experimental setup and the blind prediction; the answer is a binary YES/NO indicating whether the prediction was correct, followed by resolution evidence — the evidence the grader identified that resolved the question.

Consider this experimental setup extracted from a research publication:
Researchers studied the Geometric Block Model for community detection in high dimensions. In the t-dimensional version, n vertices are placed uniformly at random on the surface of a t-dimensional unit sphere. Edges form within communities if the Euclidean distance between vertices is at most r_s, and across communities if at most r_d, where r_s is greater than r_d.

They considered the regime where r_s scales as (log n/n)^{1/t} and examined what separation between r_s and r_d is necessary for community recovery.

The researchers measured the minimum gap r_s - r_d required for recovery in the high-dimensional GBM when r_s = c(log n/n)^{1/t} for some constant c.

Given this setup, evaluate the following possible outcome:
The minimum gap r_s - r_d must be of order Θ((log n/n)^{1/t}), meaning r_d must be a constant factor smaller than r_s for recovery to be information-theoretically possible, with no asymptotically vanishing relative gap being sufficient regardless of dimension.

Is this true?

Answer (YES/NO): YES